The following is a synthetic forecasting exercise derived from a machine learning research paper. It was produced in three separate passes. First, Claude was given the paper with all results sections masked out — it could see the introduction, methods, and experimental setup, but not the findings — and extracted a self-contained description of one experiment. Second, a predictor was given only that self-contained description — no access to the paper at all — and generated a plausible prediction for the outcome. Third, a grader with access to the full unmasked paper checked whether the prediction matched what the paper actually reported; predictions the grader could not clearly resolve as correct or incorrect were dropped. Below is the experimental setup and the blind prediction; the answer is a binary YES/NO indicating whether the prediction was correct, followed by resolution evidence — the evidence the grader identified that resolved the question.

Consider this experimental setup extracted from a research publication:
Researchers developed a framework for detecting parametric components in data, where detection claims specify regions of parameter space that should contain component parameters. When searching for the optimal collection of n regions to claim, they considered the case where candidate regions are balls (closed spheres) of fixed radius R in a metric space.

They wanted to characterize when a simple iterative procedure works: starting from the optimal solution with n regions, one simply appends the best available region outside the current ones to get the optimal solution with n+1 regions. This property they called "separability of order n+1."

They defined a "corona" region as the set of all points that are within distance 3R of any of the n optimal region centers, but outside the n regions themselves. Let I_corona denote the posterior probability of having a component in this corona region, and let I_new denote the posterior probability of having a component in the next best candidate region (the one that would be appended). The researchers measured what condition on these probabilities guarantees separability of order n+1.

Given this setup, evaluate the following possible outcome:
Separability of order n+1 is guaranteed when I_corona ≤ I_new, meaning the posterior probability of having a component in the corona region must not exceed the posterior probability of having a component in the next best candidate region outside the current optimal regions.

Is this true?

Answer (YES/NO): NO